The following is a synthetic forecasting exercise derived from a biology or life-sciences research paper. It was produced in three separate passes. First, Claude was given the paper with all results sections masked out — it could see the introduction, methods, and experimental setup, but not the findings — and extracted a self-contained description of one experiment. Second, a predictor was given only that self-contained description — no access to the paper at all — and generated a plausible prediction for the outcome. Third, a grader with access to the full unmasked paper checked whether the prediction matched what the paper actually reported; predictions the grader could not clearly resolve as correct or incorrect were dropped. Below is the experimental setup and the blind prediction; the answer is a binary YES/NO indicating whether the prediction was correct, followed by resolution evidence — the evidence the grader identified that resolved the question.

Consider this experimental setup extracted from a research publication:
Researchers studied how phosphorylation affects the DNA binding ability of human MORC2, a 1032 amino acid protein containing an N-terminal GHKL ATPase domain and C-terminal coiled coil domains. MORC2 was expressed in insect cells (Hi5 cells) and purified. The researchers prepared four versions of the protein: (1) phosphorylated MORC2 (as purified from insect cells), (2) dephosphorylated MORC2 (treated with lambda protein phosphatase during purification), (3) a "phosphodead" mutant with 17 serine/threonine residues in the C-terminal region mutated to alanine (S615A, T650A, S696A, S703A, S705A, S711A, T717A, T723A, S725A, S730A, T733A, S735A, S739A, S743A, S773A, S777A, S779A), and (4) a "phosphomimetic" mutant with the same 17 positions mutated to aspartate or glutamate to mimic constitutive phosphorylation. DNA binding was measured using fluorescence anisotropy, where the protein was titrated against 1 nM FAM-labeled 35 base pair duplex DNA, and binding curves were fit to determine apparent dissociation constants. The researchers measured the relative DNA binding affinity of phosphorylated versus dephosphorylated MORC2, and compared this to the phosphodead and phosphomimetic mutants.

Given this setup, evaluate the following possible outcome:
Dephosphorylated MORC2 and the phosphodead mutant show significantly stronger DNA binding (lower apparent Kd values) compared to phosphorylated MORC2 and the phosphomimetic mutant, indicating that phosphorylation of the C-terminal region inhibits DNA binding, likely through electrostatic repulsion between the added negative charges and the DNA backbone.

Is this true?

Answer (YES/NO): YES